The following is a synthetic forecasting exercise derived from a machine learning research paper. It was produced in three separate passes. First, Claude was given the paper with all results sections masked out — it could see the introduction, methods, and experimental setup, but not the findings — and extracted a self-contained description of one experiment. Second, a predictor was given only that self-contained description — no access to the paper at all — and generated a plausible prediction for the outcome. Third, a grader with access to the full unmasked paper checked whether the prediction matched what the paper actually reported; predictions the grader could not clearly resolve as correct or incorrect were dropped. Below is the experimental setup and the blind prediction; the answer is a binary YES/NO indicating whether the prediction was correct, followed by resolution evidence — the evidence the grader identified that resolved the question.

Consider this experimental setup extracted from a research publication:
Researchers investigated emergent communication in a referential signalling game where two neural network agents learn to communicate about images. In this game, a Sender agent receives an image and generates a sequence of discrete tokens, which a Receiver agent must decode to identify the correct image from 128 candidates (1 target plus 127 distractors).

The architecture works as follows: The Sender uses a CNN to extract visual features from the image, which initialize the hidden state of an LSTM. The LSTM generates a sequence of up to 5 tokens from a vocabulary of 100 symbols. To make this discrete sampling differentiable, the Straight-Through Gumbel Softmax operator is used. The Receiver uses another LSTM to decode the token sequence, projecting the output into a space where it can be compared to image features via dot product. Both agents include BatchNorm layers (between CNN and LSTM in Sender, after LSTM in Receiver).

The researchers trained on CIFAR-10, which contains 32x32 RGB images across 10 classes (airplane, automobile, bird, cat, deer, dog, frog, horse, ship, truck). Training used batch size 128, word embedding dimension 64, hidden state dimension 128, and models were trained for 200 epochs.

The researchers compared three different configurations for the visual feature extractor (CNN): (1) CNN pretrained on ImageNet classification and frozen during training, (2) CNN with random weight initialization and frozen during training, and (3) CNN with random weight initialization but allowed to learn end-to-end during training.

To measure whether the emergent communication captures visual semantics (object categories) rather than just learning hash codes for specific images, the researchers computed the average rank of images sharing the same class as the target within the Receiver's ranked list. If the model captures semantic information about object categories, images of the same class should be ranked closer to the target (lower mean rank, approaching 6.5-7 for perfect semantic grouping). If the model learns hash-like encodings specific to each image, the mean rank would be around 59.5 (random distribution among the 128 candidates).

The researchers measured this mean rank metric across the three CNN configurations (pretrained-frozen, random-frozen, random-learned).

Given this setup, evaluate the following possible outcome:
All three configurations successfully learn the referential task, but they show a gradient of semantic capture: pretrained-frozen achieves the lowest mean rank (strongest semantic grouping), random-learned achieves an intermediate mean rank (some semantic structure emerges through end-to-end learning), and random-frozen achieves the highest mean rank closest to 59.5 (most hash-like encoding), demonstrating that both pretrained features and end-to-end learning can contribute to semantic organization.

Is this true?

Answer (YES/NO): NO